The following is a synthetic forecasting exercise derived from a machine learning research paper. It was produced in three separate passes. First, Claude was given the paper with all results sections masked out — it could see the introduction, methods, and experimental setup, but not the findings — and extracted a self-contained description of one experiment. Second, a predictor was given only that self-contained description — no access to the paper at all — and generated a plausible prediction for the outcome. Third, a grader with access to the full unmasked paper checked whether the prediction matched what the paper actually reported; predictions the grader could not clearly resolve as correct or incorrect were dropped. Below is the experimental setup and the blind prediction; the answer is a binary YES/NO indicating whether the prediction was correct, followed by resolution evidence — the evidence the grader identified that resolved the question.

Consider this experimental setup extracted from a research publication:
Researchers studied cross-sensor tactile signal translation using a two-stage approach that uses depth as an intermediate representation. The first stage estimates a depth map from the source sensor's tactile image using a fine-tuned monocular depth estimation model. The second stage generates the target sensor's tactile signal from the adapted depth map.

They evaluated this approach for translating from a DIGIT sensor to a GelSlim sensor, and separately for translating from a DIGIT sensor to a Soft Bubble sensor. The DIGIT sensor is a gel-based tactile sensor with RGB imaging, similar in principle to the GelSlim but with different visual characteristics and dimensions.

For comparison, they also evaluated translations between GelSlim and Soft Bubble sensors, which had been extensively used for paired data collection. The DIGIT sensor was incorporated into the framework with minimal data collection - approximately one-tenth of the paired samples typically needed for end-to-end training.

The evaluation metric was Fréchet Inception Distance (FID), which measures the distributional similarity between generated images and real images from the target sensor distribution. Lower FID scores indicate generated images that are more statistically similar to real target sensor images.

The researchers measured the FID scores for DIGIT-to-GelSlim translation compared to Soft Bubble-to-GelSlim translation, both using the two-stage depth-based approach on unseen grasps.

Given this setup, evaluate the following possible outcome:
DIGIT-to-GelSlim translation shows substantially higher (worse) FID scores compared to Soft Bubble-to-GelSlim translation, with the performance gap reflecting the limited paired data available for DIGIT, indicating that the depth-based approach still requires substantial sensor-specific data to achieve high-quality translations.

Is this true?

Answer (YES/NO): NO